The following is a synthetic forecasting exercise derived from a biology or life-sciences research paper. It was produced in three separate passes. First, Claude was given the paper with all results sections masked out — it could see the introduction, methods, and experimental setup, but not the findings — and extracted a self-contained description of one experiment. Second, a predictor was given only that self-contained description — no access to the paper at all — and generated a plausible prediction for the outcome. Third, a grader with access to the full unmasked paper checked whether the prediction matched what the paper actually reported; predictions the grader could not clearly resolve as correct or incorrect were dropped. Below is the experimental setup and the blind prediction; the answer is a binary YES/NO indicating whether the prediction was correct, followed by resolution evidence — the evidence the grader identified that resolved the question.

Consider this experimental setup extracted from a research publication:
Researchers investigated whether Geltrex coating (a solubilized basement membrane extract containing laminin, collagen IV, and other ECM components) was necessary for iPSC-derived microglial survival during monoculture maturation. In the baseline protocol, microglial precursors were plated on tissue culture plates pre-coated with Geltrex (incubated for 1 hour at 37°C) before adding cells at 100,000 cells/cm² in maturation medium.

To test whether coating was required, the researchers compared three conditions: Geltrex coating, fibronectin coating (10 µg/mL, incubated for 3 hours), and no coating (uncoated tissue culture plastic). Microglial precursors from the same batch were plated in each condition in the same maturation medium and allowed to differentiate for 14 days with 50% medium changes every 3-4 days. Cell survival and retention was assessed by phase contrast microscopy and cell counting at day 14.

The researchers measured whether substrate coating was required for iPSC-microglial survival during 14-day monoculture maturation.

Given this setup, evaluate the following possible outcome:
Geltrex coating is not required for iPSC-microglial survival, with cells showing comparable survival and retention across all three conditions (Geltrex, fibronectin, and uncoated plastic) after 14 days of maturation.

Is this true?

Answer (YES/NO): NO